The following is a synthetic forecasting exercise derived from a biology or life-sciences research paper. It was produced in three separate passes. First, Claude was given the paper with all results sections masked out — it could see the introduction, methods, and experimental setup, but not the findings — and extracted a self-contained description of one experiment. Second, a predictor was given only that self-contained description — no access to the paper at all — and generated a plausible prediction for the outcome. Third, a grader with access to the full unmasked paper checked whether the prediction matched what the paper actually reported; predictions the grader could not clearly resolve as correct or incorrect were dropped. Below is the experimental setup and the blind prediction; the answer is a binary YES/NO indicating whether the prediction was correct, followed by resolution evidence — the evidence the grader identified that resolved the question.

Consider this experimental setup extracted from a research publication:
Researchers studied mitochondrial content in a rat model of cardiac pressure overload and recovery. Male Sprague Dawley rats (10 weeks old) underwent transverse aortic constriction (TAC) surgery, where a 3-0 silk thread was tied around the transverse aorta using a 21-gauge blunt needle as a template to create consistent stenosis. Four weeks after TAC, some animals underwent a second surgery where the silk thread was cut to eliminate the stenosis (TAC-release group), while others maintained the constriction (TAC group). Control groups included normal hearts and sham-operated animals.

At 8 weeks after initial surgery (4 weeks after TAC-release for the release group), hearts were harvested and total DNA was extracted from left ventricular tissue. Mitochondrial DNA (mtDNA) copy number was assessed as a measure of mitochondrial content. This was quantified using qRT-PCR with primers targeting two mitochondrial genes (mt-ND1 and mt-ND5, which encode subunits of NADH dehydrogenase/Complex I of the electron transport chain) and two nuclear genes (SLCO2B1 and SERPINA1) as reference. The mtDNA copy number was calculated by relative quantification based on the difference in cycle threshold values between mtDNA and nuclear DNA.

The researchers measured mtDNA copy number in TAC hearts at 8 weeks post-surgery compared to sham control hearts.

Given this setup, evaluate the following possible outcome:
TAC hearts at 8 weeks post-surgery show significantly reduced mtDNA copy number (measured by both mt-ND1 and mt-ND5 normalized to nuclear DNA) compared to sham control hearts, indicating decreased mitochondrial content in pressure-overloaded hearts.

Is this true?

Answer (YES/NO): YES